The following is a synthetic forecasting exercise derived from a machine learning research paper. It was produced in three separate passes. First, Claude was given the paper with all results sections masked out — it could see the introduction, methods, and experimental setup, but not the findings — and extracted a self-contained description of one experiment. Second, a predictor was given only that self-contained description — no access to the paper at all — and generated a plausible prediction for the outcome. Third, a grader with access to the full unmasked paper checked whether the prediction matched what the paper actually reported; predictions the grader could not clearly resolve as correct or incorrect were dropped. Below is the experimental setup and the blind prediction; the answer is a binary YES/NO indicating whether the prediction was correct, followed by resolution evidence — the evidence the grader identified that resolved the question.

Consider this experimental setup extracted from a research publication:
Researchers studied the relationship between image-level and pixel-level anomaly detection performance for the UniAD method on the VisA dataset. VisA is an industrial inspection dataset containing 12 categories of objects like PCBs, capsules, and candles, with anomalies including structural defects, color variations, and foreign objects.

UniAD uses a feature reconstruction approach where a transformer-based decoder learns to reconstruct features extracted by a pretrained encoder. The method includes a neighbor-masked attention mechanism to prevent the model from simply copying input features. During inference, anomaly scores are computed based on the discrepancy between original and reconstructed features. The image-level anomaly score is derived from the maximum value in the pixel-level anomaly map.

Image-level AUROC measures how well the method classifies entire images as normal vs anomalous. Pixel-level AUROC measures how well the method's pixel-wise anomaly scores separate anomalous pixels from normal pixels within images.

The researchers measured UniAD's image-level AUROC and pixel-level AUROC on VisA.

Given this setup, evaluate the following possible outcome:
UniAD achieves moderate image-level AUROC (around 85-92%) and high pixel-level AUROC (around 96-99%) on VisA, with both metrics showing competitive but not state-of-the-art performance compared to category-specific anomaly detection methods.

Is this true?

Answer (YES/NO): YES